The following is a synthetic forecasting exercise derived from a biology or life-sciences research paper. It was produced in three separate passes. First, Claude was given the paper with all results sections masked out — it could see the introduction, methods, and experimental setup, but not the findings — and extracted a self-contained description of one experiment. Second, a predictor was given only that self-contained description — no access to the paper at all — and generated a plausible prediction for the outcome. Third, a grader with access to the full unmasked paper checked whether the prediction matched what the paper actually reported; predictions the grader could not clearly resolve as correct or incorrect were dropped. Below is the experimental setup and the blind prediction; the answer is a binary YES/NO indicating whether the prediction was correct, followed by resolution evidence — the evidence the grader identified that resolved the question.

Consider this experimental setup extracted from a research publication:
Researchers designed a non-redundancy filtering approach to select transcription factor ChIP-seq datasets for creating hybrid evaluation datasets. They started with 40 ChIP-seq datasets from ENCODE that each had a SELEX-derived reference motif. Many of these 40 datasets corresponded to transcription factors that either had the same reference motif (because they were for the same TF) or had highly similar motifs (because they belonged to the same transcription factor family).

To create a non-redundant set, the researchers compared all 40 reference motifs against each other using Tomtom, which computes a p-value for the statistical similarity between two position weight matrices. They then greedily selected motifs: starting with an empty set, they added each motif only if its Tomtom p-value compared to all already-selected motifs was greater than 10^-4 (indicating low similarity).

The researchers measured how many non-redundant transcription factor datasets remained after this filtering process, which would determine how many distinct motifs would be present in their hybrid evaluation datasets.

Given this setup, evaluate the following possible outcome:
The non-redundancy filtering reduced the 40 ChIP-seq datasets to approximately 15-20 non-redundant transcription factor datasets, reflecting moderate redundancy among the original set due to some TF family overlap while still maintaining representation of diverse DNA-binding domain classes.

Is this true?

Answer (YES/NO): NO